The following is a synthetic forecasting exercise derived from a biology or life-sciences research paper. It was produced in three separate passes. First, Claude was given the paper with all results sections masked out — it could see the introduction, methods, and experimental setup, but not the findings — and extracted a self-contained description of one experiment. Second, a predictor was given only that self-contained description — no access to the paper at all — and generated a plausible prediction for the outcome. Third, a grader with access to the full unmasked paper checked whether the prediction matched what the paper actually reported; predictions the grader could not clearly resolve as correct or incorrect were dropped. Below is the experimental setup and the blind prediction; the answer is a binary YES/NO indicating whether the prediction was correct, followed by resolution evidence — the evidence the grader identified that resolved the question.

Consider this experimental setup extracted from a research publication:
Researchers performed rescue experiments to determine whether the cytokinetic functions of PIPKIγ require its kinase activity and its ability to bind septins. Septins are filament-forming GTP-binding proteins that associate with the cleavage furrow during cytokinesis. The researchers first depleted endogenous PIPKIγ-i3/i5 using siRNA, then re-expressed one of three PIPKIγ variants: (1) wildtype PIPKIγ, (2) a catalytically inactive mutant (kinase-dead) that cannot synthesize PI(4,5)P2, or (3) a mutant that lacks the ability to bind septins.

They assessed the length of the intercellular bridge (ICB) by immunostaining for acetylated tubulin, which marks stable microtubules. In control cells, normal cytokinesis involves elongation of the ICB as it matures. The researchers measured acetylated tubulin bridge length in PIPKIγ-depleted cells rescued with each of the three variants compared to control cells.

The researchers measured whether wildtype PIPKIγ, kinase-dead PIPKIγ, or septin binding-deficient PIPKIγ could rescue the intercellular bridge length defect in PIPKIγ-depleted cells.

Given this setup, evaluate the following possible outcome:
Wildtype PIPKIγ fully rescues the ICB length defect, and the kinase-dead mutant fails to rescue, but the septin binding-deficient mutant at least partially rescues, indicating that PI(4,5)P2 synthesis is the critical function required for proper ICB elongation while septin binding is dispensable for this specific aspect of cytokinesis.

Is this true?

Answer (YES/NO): NO